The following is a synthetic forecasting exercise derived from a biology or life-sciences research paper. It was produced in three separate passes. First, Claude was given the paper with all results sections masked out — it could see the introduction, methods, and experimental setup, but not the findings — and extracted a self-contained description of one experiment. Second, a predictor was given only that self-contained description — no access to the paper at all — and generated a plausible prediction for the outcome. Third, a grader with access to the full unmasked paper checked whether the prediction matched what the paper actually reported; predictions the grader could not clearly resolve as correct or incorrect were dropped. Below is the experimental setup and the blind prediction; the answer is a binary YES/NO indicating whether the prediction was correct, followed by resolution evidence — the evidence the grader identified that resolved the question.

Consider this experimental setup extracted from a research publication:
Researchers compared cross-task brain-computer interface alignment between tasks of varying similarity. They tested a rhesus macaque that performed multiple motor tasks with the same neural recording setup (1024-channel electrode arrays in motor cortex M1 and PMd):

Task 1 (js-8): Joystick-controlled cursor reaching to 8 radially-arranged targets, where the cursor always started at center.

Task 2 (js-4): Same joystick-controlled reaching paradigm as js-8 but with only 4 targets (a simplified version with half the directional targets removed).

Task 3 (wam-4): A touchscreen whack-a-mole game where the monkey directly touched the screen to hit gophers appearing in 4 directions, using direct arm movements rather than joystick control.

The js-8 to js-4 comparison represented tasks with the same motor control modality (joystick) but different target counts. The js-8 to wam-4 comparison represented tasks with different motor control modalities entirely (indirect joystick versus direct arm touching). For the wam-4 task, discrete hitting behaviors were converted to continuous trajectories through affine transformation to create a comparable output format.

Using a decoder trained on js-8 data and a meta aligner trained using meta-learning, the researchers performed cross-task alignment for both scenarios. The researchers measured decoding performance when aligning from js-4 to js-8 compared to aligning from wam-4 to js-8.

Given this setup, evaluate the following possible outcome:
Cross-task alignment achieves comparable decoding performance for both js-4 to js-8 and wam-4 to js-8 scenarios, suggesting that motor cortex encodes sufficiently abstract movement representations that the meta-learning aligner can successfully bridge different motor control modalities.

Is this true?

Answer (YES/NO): YES